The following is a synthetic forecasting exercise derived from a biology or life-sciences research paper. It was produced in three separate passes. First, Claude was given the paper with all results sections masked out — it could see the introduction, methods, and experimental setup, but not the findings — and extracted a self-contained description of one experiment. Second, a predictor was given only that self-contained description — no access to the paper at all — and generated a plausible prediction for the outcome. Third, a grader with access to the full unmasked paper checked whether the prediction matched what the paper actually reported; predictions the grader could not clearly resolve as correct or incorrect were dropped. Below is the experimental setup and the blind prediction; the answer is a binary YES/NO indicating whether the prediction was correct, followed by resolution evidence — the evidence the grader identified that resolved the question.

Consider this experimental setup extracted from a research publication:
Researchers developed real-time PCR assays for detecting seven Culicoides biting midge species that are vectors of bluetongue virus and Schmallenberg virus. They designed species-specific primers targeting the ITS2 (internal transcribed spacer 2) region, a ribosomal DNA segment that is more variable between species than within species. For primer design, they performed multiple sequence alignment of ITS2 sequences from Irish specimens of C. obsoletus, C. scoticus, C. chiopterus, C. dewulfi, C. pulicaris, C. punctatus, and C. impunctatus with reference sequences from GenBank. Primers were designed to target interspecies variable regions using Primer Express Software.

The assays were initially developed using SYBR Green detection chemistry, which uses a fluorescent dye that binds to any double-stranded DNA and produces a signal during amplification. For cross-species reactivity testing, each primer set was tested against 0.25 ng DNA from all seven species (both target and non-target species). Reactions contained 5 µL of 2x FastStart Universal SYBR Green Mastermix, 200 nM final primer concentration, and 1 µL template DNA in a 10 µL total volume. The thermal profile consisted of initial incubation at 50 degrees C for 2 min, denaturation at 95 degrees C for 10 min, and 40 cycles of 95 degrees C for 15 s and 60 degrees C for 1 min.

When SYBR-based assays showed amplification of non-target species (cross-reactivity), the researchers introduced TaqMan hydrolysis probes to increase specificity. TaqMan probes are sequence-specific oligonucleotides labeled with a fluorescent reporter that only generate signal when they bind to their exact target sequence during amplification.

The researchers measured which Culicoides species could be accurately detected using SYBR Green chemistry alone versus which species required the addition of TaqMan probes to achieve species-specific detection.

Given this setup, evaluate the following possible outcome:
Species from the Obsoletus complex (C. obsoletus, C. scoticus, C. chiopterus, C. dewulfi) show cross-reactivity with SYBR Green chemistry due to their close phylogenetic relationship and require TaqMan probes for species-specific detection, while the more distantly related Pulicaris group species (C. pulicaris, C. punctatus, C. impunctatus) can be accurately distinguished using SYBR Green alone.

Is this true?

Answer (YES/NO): NO